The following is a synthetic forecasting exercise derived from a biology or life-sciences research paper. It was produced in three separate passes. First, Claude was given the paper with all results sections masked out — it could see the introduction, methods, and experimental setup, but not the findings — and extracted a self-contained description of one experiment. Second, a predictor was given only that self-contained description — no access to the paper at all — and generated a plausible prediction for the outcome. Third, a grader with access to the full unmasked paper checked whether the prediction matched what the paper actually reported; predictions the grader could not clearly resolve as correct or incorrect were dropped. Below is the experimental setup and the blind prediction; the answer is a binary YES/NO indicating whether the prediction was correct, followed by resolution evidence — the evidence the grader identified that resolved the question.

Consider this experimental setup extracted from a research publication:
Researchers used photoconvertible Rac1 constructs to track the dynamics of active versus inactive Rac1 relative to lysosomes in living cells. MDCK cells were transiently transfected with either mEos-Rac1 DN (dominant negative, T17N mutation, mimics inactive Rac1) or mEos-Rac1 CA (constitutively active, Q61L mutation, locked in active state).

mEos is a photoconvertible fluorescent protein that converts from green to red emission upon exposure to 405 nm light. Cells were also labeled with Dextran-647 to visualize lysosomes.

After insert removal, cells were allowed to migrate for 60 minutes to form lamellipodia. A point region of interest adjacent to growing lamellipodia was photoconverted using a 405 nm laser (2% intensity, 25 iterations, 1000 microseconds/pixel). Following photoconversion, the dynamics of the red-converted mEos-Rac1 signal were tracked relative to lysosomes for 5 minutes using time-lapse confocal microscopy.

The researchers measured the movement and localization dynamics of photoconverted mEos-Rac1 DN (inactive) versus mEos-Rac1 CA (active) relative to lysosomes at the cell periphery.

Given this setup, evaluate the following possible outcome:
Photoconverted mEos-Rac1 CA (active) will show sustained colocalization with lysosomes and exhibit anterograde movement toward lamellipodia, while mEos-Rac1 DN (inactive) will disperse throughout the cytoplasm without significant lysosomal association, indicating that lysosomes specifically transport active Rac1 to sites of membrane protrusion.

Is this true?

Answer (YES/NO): NO